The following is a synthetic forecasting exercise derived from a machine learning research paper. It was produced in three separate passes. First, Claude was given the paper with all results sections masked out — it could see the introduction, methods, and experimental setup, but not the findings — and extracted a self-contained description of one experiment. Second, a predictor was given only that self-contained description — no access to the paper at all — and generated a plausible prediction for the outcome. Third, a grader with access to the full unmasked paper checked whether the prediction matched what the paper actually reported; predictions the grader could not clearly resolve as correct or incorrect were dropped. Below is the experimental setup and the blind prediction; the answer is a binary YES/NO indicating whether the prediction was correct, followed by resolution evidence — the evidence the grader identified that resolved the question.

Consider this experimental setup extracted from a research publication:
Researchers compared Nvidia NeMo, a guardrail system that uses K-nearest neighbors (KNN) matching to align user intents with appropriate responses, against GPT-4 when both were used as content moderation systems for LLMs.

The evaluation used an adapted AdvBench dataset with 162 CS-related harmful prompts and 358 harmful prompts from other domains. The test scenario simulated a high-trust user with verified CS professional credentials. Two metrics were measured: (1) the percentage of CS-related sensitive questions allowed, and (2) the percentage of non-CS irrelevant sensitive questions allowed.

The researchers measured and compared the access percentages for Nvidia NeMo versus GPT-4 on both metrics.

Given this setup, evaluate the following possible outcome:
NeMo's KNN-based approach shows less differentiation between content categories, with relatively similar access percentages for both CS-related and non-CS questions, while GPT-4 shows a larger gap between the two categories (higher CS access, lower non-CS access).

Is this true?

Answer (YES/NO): YES